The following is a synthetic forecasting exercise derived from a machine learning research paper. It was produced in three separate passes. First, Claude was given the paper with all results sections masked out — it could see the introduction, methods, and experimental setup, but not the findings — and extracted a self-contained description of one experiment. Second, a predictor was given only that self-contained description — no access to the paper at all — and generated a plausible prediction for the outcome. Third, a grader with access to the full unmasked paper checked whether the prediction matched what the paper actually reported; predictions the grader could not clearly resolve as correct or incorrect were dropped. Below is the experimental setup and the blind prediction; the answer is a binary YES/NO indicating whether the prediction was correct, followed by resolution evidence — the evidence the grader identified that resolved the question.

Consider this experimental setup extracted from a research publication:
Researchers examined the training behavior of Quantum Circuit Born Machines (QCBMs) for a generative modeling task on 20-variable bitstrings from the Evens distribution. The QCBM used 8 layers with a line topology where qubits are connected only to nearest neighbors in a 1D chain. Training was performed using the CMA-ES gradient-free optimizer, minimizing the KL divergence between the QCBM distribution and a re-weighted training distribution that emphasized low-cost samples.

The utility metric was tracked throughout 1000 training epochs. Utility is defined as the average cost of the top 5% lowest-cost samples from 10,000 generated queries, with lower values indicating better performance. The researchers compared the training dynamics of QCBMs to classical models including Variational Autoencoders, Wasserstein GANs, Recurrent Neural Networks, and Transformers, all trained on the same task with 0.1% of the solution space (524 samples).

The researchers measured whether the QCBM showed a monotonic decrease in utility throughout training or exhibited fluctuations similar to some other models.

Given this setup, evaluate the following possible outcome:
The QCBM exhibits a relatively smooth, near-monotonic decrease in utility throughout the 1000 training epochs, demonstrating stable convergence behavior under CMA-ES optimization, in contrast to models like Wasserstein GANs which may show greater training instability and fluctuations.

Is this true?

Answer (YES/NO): YES